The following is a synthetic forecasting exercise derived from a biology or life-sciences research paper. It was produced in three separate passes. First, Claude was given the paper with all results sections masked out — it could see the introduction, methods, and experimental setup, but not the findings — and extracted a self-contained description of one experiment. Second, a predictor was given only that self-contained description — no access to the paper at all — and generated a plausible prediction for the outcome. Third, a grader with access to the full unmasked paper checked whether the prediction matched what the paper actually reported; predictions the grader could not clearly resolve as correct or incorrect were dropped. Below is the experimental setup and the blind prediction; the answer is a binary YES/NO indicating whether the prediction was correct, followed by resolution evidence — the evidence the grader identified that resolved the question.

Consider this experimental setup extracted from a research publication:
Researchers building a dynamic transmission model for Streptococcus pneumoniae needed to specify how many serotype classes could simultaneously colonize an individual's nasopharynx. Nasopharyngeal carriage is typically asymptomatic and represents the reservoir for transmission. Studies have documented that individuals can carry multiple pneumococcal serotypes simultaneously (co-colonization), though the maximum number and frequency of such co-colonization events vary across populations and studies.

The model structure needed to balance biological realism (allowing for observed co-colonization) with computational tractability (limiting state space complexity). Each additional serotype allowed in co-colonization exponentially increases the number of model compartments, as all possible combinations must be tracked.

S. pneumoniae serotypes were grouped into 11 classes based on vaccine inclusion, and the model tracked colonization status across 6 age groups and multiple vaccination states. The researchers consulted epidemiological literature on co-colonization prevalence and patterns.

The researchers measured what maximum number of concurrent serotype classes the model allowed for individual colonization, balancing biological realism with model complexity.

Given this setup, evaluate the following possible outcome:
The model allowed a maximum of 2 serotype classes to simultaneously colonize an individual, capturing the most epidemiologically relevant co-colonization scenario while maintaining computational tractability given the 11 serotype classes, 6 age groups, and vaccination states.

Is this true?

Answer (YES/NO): NO